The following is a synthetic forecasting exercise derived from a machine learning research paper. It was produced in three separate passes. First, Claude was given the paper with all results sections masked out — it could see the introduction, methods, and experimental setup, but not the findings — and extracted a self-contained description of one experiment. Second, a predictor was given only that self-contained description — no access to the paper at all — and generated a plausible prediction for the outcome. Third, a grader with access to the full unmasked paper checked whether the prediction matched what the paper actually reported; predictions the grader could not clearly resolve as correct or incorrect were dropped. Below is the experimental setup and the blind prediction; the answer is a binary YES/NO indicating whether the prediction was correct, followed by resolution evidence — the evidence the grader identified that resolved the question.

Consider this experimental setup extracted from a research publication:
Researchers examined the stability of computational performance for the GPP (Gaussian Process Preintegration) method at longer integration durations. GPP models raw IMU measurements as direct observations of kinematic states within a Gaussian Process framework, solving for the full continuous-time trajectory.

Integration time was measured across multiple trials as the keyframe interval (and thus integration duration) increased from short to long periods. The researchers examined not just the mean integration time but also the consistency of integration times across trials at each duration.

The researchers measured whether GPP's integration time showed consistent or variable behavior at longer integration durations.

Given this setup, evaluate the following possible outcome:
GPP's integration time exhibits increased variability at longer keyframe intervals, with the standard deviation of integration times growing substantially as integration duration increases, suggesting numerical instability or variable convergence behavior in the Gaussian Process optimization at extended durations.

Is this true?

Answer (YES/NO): YES